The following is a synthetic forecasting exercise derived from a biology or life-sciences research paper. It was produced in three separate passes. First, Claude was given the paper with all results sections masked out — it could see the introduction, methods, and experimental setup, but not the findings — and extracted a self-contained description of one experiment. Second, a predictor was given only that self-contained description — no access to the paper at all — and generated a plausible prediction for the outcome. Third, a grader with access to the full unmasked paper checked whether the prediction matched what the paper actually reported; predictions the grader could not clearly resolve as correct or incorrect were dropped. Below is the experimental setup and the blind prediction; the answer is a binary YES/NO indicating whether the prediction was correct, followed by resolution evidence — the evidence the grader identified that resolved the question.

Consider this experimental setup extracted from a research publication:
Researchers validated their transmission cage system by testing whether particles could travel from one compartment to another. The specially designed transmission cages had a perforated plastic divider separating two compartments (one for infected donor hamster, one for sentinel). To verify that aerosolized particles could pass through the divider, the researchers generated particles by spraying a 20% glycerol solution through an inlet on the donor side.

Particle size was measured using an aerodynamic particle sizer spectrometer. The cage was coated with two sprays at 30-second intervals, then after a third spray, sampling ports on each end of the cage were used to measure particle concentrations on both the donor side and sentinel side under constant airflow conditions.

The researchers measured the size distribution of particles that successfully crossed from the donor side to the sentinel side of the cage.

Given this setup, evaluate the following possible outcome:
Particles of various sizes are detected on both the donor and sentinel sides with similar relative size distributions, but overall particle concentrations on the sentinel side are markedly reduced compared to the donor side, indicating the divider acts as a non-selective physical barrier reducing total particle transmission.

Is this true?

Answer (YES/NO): NO